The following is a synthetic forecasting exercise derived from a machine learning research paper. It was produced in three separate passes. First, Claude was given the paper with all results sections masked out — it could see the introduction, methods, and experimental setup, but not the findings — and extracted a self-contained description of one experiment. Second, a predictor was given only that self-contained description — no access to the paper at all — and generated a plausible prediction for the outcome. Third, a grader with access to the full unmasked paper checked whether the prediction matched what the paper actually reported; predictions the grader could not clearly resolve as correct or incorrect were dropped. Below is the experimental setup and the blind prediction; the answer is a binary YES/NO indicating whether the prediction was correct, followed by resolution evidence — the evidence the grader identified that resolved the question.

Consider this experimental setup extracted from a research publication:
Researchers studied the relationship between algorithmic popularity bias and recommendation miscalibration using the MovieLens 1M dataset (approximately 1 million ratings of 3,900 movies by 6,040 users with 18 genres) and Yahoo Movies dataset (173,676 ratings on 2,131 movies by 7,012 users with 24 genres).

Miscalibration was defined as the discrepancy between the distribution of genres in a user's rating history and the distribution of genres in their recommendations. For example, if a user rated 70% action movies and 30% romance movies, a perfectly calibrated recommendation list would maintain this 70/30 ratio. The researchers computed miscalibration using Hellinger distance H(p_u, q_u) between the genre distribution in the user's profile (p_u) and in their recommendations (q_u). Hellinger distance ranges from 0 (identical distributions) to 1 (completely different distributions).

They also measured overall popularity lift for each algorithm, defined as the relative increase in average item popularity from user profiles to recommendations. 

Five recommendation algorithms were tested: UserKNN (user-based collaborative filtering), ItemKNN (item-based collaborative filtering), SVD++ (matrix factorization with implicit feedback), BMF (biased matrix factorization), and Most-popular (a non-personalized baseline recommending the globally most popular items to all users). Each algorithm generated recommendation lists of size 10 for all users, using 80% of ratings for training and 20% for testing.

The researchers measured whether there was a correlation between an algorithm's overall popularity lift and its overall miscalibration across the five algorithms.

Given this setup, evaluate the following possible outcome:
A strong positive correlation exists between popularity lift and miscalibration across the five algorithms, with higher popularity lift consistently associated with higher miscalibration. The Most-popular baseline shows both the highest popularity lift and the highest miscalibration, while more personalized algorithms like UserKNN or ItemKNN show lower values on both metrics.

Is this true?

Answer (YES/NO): NO